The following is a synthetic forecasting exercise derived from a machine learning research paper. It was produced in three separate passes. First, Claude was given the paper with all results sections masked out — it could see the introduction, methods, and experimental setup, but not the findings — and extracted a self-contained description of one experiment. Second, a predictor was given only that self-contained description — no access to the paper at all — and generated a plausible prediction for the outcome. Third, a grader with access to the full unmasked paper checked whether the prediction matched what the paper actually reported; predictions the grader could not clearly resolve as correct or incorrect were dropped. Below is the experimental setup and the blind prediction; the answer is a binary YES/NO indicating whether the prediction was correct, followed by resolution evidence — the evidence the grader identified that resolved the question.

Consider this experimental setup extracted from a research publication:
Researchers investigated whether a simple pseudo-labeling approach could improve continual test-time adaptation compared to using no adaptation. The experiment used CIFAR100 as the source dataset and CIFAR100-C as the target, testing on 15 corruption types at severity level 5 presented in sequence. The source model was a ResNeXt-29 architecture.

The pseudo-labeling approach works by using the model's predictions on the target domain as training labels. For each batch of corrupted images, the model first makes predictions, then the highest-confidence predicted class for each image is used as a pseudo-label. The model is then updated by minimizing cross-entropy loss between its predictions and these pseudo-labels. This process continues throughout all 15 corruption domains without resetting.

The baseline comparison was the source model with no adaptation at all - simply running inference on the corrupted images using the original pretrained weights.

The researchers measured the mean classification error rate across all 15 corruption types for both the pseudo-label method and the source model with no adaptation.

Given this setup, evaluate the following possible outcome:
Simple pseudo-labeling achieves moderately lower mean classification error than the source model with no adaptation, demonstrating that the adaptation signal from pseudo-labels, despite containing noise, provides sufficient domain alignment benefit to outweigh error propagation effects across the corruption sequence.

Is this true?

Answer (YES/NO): NO